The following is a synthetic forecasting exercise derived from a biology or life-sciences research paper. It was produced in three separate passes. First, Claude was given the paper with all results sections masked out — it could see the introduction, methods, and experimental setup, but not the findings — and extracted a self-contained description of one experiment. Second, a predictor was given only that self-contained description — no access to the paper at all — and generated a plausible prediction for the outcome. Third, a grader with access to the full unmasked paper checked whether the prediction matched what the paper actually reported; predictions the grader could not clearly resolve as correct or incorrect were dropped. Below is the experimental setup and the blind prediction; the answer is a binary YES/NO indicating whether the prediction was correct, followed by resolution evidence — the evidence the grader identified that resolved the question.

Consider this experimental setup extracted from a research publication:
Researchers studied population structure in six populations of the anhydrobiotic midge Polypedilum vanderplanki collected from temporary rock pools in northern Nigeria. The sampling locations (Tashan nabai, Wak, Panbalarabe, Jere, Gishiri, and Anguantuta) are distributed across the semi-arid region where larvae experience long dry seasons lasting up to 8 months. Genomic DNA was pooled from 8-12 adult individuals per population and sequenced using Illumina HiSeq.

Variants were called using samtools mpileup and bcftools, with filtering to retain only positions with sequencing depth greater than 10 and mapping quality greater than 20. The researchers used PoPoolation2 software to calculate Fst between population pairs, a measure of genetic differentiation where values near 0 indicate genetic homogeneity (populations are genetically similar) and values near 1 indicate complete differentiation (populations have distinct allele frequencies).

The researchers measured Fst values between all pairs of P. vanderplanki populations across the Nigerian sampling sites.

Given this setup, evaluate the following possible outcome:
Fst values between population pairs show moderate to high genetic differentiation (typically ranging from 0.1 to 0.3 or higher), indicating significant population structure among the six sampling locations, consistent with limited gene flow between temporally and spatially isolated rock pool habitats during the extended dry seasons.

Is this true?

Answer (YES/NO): YES